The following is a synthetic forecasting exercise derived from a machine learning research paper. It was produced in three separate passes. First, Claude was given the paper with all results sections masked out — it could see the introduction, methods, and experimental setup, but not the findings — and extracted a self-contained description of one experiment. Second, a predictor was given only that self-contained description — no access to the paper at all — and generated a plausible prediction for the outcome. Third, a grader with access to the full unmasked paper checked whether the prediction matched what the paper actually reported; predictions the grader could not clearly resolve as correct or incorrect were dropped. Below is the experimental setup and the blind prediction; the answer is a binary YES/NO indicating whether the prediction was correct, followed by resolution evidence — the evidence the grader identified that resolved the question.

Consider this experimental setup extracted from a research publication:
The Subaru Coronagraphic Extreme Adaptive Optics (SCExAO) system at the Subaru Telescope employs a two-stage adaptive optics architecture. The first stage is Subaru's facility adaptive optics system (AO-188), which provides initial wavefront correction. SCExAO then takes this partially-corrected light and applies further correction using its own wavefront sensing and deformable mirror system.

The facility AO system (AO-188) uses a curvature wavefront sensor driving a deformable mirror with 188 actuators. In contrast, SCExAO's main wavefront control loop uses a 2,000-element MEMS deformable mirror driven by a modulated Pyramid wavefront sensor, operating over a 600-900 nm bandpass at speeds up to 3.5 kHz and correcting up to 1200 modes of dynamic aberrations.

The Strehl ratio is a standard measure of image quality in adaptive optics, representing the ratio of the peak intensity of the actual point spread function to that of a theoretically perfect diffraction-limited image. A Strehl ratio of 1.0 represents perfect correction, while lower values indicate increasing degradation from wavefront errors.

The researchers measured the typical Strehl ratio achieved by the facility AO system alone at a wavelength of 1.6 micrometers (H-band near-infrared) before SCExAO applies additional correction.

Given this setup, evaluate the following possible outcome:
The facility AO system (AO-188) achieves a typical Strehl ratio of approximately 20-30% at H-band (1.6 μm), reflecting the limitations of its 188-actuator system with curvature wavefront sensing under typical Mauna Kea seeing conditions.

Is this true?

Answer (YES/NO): NO